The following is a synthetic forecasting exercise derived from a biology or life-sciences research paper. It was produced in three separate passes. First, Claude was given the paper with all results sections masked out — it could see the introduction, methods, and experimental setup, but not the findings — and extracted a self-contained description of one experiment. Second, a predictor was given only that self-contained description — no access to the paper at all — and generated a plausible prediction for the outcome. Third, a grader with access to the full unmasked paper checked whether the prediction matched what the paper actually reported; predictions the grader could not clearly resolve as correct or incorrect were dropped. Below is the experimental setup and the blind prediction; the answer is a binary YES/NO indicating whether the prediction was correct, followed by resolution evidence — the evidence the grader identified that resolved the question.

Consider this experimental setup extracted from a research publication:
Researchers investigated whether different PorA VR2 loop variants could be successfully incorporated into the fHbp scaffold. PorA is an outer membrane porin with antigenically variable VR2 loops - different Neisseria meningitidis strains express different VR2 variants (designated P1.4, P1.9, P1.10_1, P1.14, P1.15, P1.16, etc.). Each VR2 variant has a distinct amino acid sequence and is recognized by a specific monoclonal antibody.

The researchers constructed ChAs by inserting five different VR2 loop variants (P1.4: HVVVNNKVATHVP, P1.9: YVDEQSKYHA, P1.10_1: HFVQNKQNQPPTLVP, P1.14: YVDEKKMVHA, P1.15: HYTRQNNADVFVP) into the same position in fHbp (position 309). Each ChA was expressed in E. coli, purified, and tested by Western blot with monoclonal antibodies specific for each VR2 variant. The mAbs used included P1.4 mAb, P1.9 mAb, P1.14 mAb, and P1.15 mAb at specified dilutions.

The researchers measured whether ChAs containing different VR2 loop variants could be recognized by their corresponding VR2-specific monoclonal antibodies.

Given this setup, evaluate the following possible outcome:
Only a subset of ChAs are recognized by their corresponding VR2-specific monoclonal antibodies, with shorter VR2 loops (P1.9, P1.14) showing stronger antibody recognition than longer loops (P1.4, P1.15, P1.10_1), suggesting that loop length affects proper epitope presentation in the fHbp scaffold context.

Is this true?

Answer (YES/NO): NO